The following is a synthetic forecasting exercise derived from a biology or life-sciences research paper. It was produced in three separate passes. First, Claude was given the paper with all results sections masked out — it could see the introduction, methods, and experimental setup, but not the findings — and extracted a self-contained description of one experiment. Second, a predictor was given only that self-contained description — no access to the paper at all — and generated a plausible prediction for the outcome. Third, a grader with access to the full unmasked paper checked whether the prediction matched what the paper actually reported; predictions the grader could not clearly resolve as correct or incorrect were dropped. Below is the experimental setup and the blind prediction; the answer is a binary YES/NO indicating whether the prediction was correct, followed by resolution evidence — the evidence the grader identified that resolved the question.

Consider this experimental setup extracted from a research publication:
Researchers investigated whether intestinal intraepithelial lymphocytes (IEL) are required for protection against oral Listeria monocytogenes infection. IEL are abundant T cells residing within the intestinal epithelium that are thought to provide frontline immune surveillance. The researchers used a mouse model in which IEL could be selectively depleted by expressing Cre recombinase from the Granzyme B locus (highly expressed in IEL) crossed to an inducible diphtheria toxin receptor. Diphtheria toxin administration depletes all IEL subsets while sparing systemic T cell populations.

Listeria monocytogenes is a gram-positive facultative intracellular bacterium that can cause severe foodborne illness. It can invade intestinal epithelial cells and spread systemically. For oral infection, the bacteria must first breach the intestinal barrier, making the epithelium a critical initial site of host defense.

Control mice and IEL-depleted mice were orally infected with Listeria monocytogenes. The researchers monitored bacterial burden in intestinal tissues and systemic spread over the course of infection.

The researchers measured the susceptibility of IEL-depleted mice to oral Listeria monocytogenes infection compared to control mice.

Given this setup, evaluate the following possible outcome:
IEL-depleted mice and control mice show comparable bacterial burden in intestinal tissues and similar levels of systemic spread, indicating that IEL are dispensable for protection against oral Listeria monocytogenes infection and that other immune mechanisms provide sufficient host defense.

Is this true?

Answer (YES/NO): YES